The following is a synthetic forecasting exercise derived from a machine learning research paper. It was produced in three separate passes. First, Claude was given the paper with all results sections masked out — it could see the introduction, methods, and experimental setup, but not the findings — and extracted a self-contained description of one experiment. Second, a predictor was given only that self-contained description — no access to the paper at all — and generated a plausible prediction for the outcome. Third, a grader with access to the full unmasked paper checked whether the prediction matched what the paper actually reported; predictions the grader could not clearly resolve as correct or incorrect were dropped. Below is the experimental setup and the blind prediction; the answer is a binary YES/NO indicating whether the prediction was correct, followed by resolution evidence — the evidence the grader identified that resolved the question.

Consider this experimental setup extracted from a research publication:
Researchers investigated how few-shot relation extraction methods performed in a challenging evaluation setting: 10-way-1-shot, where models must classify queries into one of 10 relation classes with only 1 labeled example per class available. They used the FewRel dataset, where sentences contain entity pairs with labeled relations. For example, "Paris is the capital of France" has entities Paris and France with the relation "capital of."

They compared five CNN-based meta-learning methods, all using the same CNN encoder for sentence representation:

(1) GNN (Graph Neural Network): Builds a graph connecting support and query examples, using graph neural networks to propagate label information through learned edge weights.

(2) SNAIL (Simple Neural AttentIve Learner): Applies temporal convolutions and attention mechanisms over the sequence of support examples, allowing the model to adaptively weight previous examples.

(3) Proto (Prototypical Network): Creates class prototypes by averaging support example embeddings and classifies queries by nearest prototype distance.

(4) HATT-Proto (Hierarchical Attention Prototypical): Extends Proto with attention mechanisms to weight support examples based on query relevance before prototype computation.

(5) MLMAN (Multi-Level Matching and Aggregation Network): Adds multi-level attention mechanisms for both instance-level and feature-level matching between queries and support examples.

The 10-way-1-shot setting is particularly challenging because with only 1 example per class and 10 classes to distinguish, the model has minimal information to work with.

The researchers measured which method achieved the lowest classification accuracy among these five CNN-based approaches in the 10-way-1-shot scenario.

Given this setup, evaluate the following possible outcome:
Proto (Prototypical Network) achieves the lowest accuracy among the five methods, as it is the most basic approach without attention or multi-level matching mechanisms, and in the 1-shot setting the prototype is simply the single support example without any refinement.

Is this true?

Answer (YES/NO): NO